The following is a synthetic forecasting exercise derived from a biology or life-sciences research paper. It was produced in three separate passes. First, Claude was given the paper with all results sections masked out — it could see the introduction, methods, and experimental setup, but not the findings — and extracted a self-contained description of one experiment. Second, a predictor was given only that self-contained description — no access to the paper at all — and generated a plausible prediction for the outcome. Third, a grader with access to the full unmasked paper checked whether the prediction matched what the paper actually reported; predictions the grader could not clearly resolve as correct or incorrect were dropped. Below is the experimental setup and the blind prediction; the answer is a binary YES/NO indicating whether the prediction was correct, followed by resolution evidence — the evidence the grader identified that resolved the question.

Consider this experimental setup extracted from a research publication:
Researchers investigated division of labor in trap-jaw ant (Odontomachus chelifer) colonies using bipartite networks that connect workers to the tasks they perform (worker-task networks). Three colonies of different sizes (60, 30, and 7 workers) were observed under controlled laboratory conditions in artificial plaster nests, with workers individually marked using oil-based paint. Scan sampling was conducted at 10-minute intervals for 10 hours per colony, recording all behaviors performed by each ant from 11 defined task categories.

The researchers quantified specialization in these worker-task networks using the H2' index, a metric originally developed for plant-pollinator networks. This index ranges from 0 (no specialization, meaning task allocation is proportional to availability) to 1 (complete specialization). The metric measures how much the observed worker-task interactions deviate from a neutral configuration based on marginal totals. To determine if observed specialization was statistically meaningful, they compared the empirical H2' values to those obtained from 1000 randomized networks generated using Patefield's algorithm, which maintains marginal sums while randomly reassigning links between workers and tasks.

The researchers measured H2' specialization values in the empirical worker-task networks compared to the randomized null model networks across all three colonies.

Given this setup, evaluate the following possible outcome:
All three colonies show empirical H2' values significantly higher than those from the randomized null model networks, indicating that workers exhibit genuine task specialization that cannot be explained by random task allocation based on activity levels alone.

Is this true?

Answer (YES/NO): YES